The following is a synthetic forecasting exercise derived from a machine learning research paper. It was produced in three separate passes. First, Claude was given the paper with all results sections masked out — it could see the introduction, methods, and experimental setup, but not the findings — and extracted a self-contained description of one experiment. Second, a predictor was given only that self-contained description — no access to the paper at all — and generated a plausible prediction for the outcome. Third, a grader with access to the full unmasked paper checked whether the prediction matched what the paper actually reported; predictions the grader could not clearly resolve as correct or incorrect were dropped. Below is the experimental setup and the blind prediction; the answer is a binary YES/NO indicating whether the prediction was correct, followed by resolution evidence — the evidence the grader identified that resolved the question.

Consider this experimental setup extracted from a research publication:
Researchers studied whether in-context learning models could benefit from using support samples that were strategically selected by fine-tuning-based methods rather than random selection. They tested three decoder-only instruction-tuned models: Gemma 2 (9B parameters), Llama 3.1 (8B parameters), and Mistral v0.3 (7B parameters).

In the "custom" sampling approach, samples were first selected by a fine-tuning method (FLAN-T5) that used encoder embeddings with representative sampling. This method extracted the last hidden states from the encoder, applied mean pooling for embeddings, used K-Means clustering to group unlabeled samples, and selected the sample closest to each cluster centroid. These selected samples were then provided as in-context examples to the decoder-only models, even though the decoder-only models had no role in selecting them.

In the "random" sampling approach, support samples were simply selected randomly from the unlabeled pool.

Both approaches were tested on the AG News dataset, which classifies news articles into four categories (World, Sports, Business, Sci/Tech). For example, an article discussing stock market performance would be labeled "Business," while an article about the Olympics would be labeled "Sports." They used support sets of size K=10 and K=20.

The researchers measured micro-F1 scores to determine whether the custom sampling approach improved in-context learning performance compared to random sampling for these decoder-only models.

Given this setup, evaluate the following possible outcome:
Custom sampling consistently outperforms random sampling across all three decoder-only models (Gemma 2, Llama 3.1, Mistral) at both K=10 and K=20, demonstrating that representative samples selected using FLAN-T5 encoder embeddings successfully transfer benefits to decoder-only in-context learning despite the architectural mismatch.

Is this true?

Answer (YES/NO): NO